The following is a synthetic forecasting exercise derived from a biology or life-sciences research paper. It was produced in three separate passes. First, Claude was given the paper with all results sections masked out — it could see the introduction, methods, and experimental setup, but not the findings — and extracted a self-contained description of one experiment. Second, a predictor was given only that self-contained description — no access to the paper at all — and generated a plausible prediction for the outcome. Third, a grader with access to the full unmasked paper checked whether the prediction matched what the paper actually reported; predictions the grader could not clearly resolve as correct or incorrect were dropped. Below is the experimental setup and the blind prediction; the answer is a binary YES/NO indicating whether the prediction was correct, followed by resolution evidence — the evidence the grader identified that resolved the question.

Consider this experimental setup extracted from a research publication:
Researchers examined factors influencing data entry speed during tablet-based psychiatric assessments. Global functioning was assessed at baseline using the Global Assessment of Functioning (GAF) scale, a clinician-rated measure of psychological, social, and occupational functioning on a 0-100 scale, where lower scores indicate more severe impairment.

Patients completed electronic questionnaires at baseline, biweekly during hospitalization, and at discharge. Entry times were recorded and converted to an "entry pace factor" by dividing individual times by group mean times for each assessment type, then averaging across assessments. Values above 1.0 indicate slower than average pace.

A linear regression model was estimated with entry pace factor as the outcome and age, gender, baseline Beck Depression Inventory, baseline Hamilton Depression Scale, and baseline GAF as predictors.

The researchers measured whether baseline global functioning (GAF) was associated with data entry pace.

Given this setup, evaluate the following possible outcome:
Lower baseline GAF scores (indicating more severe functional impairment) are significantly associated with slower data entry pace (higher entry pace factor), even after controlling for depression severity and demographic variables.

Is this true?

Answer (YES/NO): YES